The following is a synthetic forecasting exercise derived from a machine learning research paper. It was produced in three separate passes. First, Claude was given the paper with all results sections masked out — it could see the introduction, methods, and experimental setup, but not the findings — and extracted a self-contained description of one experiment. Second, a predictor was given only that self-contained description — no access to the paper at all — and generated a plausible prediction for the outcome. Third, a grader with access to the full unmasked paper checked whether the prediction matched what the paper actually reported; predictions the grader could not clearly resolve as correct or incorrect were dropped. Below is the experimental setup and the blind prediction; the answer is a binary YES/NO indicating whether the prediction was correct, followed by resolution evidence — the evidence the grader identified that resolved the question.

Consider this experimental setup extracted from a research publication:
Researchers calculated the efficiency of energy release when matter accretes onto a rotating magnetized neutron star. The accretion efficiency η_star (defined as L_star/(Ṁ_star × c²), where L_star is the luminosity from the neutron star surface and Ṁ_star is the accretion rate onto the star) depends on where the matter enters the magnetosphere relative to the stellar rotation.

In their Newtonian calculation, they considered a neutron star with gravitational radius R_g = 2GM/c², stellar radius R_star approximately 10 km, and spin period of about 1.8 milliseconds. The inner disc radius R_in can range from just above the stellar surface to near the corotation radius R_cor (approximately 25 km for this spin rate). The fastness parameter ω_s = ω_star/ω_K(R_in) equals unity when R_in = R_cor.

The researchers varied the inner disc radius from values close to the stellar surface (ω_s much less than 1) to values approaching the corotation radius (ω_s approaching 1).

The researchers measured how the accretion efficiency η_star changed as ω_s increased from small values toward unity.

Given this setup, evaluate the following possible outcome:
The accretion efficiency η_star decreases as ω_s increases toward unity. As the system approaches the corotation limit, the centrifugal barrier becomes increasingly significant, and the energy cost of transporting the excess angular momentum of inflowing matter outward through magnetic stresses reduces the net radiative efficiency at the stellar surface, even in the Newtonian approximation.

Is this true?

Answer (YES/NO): NO